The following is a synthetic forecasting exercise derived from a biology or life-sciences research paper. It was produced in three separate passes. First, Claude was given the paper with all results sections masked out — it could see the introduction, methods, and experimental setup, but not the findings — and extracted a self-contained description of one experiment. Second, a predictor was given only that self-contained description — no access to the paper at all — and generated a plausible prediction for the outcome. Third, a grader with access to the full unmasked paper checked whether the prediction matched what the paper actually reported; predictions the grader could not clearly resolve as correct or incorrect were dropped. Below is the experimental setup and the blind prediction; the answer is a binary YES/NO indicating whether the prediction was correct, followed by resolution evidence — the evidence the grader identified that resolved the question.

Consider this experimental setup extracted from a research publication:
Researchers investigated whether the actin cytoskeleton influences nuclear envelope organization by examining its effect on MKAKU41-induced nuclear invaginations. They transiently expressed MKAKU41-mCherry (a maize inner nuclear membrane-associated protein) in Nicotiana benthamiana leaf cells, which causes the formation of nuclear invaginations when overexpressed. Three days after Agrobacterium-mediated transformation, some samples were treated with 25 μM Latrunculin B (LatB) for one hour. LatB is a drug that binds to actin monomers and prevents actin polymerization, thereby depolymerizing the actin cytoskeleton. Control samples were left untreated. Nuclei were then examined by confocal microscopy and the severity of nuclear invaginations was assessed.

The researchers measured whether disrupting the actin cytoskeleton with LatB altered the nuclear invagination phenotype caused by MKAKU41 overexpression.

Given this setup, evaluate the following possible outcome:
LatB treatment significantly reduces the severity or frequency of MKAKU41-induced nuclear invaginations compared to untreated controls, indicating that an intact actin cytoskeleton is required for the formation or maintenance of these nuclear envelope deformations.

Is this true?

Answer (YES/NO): NO